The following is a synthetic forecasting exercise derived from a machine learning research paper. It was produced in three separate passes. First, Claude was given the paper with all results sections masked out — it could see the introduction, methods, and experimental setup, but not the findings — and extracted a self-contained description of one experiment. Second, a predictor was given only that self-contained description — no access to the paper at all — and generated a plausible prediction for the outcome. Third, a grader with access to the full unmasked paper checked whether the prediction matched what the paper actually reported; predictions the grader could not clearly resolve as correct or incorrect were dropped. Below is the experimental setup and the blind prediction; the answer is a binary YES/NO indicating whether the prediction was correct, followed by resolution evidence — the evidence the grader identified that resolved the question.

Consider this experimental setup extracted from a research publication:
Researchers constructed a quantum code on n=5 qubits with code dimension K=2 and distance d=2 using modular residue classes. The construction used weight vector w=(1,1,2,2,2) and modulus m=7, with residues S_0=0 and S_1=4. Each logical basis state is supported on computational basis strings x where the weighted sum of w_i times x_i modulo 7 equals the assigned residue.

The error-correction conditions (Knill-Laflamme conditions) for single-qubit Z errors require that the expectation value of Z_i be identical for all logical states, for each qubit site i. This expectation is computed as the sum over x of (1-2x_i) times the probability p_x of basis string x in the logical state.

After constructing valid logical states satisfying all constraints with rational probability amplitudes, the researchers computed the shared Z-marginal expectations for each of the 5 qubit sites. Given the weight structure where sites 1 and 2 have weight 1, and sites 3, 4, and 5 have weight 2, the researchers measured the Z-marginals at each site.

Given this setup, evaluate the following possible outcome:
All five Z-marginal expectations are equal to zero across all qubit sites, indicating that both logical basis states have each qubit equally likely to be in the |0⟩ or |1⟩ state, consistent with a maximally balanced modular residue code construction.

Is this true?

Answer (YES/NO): NO